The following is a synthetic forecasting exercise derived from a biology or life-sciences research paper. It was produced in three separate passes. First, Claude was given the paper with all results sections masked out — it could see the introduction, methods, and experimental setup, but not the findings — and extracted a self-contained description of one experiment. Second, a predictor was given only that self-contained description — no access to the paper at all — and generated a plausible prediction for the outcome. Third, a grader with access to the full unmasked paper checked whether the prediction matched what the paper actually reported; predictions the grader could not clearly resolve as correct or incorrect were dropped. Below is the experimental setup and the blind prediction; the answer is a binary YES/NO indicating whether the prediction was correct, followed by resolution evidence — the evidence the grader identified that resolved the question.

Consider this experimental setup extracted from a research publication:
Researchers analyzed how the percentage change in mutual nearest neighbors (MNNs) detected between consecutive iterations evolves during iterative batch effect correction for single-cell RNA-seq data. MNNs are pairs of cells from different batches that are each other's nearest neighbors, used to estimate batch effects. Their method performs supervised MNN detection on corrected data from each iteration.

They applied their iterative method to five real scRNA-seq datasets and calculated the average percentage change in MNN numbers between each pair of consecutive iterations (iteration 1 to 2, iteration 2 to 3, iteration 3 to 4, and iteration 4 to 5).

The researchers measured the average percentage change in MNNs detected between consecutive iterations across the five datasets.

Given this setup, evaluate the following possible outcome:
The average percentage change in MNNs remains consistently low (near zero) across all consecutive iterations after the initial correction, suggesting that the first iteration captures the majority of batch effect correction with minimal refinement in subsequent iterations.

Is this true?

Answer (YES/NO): NO